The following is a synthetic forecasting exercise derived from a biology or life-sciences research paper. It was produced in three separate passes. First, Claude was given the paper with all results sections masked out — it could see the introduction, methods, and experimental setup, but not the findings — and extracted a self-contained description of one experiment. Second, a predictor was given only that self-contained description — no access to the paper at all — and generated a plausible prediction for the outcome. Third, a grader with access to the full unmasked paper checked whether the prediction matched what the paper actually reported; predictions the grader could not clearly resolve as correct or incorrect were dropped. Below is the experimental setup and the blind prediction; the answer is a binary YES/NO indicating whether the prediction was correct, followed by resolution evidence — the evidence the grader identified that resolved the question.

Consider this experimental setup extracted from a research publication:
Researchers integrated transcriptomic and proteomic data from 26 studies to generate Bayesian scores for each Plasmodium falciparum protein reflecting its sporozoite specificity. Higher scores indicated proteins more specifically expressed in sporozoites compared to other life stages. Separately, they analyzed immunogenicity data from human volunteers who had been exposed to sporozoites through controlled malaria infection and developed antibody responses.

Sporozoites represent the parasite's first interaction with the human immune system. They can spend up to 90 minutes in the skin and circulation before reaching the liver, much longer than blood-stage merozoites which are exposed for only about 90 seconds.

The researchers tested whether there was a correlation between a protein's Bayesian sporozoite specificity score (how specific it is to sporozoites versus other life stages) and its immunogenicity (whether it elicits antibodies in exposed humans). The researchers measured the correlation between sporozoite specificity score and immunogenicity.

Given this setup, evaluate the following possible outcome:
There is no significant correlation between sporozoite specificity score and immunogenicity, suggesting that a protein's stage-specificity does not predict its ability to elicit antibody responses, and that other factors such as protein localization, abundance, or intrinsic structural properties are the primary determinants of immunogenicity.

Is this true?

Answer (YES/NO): YES